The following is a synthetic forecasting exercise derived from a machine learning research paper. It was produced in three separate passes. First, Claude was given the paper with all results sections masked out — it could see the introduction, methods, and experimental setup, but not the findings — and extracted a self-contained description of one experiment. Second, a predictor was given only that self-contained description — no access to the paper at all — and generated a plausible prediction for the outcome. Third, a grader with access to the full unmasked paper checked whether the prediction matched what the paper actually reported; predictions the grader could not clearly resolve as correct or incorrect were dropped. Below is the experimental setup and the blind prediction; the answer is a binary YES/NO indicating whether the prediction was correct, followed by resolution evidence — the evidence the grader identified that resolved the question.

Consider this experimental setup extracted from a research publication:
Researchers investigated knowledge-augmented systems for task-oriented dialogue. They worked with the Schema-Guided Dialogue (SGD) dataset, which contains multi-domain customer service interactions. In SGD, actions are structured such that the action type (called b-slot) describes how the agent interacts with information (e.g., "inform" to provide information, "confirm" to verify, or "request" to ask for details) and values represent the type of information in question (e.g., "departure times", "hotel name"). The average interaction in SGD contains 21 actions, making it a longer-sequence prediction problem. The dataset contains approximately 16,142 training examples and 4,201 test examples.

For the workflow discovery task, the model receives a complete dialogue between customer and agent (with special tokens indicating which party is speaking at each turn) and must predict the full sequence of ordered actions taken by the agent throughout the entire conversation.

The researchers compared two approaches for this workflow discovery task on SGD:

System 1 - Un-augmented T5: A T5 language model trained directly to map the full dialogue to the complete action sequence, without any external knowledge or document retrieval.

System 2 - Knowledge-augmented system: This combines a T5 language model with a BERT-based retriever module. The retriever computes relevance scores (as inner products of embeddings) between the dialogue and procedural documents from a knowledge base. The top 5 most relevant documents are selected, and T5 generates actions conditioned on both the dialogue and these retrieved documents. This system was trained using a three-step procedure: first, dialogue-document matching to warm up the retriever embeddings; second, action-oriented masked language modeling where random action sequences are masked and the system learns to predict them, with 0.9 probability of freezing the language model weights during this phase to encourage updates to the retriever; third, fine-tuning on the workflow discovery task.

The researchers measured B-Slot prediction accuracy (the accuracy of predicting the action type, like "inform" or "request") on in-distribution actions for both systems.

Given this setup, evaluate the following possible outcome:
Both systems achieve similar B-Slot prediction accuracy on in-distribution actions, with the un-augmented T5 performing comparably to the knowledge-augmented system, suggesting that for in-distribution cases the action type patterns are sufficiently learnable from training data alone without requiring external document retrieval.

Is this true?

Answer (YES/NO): NO